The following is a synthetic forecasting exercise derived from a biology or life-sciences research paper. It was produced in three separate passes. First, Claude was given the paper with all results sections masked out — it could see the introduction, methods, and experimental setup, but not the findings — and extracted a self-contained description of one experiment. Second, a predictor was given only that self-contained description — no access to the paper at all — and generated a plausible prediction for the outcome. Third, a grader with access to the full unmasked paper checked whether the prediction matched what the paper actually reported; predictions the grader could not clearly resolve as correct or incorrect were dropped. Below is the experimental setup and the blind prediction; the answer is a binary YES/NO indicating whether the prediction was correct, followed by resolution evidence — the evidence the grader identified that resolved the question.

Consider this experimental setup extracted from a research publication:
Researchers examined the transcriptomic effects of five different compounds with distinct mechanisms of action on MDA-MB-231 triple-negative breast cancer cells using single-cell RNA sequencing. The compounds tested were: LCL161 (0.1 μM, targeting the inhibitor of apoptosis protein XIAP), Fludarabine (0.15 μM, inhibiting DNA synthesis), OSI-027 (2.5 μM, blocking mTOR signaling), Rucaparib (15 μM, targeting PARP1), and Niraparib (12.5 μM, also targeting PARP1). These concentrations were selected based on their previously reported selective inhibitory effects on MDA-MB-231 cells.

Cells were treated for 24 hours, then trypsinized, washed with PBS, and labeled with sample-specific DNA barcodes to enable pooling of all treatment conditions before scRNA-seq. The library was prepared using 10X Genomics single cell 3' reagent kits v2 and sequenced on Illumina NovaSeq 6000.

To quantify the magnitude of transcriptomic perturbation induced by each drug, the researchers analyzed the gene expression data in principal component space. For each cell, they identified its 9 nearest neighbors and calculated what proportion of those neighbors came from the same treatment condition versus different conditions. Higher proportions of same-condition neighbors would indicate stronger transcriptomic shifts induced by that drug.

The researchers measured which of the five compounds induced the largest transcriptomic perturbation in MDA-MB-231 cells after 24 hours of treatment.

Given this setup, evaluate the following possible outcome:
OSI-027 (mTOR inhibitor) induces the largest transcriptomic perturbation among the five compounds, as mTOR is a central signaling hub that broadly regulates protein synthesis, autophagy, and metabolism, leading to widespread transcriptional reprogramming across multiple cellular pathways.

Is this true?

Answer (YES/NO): YES